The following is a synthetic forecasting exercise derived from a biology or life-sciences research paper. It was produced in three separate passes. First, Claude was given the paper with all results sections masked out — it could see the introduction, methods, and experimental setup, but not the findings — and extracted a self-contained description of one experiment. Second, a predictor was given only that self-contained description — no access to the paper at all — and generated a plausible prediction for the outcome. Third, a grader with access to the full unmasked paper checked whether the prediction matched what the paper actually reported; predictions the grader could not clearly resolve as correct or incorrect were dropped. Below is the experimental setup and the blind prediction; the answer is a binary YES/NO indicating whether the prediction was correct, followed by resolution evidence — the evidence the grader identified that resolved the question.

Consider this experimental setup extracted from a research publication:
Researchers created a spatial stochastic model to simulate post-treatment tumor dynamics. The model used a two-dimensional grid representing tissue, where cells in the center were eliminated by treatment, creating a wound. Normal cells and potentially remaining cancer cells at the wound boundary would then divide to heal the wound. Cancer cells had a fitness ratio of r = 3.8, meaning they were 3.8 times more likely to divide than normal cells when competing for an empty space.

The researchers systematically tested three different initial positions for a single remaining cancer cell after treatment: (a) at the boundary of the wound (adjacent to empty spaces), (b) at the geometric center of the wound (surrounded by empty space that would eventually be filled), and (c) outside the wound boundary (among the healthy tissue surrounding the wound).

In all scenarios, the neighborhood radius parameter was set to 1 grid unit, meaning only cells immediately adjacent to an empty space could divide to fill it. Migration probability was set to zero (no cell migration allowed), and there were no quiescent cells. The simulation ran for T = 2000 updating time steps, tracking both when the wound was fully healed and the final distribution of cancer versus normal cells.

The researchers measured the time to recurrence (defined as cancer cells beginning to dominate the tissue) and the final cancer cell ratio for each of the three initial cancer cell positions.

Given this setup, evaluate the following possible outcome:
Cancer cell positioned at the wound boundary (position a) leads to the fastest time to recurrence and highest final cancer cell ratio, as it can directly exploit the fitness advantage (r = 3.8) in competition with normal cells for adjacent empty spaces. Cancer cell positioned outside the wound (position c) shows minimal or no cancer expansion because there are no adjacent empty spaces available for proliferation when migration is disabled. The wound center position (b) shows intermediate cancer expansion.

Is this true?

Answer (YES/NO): NO